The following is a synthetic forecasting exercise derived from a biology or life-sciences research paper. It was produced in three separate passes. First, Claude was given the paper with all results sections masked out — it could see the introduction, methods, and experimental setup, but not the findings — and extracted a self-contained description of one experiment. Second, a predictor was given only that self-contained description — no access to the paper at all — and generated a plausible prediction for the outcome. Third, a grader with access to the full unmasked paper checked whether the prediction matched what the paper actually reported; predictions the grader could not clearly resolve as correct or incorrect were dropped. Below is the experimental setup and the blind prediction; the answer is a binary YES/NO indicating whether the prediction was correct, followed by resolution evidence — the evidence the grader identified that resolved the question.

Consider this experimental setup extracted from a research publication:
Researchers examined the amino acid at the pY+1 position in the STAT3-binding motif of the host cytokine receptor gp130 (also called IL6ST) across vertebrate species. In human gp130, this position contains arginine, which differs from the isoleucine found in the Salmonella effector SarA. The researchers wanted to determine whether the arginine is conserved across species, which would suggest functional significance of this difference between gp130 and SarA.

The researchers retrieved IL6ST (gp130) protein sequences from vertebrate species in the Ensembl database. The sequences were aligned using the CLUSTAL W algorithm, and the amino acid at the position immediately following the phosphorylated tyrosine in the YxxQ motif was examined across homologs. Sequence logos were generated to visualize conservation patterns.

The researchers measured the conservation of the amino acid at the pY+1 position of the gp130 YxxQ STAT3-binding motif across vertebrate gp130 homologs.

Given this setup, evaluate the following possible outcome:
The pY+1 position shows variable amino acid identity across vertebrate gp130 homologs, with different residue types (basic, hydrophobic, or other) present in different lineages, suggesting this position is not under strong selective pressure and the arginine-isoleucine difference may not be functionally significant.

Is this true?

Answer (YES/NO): NO